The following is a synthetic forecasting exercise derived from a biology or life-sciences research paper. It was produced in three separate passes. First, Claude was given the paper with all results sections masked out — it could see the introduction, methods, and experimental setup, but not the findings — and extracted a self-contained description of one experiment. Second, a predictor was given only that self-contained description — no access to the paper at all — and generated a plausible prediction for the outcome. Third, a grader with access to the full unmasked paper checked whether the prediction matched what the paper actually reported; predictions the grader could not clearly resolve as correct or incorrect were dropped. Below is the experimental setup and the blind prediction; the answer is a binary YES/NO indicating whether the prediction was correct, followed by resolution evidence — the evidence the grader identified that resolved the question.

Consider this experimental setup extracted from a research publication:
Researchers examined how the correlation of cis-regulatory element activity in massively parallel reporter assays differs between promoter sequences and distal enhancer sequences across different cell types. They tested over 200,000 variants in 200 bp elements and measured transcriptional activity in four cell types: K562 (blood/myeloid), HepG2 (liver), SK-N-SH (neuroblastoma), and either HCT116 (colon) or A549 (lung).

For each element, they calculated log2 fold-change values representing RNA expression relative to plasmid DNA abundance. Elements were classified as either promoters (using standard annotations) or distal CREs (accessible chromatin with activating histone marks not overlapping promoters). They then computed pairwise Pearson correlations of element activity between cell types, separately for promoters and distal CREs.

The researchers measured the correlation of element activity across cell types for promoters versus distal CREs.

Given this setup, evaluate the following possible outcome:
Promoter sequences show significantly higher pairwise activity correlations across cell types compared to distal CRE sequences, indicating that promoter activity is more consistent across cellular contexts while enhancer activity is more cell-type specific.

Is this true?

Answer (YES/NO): YES